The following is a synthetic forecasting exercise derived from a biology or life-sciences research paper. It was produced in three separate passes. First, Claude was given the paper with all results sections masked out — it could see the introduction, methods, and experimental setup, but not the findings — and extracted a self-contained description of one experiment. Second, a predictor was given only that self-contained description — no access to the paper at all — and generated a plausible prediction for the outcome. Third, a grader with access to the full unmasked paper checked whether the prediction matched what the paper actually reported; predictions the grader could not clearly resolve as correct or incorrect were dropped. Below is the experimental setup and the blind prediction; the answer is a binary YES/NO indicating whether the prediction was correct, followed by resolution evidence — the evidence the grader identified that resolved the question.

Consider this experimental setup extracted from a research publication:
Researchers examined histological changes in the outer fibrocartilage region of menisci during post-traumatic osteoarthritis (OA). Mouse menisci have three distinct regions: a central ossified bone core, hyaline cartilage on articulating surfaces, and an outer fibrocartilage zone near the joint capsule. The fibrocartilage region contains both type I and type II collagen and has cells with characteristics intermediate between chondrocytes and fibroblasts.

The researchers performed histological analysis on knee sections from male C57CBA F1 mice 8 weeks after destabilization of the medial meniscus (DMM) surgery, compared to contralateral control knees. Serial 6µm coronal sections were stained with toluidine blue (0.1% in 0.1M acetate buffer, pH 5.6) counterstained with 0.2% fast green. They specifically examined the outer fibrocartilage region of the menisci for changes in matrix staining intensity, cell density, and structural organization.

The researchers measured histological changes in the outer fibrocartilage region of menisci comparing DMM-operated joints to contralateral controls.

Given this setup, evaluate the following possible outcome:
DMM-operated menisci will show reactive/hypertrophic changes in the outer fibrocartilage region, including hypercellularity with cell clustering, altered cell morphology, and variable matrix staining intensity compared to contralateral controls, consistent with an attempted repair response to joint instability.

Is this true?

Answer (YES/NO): NO